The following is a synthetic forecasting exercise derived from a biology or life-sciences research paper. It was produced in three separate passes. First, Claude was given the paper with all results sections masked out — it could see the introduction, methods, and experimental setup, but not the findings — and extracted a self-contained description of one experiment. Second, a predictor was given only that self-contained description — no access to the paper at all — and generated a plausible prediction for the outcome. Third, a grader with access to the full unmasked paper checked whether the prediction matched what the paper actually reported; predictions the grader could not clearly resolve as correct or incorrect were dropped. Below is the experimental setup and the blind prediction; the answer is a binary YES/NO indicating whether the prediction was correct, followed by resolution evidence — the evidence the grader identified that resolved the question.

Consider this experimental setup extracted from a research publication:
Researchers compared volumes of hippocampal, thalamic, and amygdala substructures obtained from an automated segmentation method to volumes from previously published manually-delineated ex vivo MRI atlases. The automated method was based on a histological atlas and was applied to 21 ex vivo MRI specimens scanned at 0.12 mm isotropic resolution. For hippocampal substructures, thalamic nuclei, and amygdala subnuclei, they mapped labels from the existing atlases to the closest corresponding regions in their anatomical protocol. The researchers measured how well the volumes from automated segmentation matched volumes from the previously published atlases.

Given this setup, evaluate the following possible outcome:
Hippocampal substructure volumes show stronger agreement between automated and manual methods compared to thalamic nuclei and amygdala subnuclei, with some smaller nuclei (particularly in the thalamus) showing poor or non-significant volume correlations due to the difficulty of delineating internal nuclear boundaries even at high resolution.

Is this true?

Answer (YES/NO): NO